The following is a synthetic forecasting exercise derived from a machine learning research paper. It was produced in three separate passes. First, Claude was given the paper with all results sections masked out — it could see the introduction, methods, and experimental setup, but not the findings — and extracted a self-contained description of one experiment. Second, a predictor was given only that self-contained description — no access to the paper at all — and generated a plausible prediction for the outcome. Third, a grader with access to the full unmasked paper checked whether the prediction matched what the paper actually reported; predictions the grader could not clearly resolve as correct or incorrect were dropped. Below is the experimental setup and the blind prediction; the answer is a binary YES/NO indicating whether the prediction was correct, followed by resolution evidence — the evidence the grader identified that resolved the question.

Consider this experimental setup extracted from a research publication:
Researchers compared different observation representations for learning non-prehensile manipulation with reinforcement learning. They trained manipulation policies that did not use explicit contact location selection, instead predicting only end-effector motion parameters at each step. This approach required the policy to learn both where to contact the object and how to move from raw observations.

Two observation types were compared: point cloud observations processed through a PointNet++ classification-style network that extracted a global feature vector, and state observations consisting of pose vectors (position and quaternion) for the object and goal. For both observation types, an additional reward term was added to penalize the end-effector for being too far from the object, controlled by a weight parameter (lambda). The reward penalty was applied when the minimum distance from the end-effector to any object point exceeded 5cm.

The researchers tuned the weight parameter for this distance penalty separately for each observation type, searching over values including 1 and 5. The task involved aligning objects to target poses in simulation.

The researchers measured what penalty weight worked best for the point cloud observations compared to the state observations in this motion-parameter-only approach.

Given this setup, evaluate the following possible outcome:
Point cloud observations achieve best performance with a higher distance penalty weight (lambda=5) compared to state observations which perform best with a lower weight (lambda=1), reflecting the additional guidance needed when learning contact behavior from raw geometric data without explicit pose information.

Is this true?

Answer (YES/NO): NO